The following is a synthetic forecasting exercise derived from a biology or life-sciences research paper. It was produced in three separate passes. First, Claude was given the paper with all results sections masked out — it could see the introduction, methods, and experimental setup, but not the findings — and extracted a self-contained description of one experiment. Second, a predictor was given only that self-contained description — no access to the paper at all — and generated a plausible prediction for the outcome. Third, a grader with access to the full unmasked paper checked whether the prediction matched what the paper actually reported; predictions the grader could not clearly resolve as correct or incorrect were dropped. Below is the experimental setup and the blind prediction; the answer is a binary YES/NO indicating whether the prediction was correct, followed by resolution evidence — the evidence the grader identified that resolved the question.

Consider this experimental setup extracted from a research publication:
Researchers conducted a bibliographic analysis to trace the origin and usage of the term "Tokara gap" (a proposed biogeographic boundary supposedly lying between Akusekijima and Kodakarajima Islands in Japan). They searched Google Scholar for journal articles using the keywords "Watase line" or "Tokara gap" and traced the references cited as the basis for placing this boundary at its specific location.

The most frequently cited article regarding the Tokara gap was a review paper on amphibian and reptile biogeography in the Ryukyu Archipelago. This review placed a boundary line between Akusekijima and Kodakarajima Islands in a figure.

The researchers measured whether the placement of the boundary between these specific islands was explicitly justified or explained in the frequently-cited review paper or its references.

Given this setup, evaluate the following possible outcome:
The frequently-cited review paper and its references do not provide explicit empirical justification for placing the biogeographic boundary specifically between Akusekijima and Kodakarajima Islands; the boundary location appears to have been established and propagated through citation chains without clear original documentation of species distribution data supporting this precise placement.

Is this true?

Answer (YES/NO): YES